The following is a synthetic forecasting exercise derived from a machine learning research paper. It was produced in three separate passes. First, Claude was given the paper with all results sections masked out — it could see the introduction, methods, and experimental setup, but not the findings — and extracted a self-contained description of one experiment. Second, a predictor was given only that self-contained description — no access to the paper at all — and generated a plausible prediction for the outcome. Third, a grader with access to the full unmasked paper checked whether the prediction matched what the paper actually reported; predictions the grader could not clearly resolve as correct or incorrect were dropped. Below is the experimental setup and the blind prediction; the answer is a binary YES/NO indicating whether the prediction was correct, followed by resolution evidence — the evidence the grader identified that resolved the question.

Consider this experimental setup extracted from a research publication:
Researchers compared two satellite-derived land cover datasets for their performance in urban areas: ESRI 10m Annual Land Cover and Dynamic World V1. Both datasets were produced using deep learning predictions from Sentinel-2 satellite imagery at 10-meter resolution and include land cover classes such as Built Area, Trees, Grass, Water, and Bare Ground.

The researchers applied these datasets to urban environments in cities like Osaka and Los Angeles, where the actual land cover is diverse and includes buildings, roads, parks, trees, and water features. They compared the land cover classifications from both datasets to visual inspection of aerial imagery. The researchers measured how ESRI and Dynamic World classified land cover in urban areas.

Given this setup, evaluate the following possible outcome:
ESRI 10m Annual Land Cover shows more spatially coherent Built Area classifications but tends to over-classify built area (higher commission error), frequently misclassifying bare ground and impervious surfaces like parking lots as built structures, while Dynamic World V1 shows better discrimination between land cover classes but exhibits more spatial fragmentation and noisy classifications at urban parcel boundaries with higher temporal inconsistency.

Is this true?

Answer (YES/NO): NO